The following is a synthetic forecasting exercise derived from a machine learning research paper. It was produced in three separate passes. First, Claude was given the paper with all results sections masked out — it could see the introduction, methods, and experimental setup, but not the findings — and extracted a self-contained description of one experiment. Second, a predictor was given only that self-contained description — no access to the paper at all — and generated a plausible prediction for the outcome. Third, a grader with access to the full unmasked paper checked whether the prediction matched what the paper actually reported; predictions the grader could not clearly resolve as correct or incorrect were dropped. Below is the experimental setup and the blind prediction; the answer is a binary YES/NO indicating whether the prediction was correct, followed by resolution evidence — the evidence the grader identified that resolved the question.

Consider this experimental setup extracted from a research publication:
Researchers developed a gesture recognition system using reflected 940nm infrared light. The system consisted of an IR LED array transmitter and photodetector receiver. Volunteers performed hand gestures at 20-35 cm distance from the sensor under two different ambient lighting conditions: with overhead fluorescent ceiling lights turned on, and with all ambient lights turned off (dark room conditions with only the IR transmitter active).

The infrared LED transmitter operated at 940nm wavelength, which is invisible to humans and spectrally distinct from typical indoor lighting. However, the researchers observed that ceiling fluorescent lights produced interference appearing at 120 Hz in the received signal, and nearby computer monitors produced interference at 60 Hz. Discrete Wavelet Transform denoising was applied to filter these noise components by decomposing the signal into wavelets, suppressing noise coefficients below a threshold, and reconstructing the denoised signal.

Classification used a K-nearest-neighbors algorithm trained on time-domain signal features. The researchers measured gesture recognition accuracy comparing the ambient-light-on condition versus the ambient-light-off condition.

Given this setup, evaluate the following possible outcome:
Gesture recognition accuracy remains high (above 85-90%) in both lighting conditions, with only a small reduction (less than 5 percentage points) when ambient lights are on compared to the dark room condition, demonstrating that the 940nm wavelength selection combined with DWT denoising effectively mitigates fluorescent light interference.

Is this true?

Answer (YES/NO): YES